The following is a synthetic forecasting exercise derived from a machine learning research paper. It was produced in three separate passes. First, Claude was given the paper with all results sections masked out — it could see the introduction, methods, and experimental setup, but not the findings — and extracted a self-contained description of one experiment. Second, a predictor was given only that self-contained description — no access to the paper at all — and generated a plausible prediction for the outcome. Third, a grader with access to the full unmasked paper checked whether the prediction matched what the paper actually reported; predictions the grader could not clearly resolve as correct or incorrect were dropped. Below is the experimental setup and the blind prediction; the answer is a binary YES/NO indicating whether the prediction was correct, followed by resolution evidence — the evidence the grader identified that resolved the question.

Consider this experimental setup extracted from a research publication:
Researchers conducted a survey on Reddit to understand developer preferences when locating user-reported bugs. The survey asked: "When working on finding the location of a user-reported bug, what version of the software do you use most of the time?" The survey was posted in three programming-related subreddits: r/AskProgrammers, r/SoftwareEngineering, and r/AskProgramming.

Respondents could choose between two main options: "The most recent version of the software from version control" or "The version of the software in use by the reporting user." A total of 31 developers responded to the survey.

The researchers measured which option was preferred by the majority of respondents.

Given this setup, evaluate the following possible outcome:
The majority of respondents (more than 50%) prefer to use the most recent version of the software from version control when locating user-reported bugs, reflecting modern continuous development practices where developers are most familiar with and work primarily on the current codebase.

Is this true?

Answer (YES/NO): YES